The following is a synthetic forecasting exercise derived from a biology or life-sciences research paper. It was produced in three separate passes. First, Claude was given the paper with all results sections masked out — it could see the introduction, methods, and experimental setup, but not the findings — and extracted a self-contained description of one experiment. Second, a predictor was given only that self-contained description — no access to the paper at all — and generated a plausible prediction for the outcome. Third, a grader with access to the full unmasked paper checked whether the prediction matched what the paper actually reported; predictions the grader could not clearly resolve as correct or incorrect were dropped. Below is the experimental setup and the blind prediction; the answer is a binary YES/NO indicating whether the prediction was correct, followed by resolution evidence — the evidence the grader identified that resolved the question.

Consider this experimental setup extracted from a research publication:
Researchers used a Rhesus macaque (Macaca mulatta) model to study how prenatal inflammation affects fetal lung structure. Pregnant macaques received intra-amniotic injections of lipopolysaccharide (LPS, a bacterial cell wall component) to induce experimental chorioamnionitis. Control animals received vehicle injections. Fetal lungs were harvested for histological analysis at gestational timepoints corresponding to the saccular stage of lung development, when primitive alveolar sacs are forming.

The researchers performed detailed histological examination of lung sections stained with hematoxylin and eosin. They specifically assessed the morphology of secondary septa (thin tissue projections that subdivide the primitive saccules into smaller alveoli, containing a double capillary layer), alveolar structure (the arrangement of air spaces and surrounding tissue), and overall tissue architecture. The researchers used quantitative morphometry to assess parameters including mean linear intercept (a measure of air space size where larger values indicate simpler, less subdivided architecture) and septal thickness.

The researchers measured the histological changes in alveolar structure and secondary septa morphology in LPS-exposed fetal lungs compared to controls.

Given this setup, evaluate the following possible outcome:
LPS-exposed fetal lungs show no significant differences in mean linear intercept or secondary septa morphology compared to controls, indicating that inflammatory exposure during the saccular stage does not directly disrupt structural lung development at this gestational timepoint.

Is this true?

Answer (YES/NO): NO